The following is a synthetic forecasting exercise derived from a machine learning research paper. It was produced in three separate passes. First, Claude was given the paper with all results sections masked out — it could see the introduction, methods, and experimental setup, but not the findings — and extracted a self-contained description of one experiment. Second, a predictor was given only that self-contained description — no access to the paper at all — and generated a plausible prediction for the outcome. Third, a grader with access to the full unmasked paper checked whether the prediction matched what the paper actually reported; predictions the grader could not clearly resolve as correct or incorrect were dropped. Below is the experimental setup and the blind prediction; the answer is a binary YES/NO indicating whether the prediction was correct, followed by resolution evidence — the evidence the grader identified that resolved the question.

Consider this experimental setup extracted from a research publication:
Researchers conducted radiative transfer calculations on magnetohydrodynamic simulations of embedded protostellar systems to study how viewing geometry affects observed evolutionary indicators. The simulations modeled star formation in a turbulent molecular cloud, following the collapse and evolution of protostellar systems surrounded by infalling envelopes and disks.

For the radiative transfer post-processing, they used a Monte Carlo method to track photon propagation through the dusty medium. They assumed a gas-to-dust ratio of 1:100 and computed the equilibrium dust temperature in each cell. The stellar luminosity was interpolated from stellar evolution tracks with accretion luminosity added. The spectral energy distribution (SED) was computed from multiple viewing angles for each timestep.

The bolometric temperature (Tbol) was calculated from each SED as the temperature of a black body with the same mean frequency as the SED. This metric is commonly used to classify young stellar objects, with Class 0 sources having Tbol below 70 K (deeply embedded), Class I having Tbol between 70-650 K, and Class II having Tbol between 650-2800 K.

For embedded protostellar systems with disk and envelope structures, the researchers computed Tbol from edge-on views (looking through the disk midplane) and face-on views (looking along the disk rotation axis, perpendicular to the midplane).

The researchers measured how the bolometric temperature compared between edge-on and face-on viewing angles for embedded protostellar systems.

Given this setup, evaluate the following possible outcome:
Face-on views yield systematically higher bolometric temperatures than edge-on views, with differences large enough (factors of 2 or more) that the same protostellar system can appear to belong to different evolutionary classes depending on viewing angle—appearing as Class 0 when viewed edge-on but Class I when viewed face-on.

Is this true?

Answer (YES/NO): YES